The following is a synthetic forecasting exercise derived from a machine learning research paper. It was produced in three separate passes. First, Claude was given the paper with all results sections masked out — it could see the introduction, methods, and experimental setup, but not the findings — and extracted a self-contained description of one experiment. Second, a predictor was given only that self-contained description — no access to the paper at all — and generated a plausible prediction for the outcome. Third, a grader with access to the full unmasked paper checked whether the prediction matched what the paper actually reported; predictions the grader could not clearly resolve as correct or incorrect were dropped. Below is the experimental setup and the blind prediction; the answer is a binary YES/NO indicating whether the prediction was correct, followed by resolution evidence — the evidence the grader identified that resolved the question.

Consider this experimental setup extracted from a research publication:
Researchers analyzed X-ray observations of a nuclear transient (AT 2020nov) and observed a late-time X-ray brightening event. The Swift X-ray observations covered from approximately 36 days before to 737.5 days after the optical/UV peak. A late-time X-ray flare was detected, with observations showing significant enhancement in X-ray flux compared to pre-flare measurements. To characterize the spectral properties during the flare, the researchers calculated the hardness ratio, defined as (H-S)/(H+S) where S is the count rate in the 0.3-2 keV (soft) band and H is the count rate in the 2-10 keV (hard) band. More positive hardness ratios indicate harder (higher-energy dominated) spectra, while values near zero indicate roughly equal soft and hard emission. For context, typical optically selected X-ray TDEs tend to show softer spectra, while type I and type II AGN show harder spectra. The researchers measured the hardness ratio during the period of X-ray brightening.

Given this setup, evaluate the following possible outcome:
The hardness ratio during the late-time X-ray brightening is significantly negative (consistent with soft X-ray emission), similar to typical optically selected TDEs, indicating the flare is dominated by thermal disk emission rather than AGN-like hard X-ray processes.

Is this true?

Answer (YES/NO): NO